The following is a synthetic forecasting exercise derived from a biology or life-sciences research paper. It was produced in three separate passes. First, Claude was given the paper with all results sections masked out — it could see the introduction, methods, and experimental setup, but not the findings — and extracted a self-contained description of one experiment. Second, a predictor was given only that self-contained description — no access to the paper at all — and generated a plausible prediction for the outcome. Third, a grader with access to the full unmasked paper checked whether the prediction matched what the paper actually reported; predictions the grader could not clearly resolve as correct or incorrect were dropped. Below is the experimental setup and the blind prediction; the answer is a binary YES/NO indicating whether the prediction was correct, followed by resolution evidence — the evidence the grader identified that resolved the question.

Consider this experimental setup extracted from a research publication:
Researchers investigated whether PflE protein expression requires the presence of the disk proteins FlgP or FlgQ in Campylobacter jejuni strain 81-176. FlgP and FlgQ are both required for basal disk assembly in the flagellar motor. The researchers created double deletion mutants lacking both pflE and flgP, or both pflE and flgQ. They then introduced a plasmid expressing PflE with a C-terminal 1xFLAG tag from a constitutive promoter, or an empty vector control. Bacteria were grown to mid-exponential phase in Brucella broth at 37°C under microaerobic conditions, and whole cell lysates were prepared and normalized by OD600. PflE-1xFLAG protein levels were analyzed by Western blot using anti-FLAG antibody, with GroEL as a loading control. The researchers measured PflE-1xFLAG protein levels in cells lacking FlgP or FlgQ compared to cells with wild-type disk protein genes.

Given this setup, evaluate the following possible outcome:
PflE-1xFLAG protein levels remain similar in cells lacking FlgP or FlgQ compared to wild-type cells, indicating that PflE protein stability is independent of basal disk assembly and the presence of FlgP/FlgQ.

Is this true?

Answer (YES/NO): YES